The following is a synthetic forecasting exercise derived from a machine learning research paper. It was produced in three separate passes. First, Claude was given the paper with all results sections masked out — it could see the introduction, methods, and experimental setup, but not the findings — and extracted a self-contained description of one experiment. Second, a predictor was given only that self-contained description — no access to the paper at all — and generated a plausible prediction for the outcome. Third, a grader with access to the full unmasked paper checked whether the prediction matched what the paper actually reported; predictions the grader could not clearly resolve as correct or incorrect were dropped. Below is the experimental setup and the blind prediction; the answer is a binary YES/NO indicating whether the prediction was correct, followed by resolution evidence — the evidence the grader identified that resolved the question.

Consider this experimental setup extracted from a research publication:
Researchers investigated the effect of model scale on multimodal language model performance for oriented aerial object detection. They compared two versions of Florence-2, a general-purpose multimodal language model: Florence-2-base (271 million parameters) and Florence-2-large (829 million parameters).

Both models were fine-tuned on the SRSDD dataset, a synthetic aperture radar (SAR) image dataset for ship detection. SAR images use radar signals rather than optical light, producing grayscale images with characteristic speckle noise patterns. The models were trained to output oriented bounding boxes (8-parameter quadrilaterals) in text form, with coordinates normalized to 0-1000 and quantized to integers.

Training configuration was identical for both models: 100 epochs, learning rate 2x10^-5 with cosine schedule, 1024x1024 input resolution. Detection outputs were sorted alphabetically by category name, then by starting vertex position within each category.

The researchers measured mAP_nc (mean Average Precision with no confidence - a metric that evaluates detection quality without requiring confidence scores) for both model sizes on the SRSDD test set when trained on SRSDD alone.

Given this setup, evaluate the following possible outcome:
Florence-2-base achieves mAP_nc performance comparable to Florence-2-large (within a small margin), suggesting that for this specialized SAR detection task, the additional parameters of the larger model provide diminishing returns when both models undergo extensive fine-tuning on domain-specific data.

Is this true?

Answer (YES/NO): NO